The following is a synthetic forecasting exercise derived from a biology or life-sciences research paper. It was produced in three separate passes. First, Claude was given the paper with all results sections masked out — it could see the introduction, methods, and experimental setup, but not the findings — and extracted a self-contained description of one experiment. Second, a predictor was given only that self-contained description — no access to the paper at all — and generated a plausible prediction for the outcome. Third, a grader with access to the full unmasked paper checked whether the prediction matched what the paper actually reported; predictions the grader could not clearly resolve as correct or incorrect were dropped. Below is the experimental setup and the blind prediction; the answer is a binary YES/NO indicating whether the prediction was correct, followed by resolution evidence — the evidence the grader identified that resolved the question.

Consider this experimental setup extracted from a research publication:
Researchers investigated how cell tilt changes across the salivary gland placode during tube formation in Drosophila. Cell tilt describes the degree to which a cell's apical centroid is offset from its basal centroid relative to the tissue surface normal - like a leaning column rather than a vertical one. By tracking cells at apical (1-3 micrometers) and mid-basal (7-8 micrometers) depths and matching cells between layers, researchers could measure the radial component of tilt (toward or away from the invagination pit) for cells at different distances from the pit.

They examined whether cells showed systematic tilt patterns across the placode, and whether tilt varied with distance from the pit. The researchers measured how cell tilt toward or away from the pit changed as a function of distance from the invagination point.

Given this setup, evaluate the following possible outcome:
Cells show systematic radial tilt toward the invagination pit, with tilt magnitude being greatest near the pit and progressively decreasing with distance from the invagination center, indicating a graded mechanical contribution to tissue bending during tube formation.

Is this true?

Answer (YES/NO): NO